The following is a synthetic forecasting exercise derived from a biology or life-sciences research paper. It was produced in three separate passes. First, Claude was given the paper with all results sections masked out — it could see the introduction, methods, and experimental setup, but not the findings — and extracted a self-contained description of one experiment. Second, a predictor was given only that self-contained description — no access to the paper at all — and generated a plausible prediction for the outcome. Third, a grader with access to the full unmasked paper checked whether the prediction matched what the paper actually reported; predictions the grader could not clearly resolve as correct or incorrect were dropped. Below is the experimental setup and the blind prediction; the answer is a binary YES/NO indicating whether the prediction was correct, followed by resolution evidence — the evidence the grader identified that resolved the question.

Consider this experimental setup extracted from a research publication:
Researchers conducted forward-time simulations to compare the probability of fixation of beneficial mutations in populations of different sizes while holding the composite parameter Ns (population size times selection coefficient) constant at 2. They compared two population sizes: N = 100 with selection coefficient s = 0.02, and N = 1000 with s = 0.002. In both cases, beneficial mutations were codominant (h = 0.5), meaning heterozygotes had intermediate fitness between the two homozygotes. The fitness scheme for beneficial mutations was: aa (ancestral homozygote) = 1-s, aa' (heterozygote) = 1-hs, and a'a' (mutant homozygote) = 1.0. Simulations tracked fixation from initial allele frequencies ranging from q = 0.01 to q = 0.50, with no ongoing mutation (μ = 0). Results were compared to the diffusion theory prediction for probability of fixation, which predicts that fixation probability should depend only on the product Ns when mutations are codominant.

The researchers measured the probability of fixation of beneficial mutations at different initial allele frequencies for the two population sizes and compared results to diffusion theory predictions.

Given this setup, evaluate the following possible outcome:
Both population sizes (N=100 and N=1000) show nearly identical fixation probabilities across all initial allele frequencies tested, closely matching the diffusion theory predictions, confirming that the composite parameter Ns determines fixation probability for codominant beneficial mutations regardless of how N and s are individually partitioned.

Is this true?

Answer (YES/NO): YES